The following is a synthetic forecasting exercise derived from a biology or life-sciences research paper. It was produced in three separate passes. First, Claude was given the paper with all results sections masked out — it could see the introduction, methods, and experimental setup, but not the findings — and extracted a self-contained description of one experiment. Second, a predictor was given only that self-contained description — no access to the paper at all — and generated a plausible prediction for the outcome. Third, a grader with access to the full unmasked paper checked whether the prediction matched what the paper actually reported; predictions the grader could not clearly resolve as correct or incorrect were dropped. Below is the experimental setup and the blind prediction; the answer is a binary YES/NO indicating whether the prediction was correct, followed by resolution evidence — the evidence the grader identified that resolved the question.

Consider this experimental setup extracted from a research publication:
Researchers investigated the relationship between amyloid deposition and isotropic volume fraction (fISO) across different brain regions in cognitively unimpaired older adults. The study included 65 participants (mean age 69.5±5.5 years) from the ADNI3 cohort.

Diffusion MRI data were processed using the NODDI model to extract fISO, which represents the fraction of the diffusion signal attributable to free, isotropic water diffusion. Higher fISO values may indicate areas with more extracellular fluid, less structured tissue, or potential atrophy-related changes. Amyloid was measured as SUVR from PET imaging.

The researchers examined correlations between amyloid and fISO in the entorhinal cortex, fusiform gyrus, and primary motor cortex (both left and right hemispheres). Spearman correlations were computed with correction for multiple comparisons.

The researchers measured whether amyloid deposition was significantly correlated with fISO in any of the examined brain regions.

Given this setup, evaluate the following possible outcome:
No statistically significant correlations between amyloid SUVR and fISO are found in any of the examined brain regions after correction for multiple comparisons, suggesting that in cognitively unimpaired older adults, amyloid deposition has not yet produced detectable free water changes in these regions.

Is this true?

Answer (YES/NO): NO